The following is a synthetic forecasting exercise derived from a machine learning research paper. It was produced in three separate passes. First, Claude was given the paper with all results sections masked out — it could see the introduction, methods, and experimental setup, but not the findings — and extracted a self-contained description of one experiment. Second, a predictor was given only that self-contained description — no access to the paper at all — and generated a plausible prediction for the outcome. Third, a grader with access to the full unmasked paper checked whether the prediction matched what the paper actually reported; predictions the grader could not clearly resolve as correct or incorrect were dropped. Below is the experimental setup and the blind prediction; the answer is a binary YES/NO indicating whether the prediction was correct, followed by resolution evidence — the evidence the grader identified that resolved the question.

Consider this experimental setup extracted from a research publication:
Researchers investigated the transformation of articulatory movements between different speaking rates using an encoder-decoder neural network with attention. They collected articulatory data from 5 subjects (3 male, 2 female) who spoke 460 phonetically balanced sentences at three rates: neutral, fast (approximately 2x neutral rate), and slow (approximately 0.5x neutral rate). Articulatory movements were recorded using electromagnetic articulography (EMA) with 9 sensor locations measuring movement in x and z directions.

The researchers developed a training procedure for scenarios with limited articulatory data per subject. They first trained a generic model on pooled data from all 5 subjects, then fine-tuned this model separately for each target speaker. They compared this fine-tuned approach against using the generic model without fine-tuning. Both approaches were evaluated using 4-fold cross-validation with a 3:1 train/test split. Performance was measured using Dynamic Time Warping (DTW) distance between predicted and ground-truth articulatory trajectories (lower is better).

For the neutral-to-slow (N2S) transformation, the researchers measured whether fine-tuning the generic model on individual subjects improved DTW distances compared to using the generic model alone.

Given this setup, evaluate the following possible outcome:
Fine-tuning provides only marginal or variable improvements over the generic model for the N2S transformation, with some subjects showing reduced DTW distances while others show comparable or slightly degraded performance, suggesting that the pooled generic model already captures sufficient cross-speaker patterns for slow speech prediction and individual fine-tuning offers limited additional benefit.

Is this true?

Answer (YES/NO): NO